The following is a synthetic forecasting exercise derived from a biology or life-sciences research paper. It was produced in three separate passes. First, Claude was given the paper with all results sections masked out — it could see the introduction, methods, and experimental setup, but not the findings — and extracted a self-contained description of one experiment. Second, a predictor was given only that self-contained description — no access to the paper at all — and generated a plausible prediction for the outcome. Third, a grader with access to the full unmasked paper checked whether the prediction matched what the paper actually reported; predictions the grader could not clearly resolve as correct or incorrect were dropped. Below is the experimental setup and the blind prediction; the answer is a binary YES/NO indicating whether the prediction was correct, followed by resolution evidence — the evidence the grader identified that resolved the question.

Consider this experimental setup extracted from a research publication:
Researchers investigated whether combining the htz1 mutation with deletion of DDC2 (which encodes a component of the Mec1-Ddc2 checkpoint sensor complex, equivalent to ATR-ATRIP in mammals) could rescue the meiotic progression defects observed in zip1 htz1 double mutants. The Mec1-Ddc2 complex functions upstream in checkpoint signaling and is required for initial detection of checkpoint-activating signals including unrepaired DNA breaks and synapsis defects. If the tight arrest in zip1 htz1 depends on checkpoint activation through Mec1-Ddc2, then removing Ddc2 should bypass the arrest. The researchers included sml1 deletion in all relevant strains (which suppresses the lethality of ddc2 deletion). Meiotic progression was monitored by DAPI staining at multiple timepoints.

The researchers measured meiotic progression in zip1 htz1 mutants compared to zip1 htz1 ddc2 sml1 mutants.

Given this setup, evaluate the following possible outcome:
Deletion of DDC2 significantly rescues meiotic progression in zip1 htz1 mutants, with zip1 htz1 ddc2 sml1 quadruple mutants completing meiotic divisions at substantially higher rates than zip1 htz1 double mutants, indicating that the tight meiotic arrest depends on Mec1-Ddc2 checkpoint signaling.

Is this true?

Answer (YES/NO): YES